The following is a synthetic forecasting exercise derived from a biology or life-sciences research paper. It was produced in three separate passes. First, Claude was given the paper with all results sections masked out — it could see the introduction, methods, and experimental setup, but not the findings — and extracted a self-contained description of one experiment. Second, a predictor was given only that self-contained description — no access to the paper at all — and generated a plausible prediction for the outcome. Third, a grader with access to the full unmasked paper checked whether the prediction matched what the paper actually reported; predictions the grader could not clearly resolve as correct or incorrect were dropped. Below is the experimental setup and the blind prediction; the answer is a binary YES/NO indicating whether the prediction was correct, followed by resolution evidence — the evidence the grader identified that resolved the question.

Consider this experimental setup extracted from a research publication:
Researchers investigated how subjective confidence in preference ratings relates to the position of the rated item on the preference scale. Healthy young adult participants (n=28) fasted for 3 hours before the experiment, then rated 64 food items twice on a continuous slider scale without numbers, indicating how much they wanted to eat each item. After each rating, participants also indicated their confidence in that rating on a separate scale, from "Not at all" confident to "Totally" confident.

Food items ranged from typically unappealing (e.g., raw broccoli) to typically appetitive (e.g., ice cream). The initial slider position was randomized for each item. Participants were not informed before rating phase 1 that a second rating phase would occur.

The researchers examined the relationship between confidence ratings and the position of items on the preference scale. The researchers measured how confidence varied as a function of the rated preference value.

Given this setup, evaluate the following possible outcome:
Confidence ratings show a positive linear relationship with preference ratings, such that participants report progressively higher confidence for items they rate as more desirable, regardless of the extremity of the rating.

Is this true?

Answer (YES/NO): NO